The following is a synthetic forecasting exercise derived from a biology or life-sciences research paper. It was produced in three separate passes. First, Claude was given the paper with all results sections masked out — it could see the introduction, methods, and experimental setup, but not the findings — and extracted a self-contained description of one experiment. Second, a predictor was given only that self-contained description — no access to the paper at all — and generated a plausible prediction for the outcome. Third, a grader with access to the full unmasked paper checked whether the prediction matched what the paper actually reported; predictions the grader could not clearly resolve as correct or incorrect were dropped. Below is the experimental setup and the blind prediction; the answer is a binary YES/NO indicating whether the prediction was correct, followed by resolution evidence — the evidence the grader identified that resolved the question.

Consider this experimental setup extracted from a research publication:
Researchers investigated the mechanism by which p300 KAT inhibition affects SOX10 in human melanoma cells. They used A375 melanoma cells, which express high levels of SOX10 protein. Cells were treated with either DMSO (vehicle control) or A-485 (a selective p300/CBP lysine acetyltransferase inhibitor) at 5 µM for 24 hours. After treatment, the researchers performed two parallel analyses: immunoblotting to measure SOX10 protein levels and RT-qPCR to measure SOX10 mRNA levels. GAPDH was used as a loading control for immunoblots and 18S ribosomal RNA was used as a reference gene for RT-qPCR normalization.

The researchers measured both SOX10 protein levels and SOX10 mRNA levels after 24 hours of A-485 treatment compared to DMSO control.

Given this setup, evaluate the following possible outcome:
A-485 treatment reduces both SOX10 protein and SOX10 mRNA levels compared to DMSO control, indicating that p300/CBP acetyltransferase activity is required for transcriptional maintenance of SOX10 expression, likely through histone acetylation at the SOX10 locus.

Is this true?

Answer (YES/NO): NO